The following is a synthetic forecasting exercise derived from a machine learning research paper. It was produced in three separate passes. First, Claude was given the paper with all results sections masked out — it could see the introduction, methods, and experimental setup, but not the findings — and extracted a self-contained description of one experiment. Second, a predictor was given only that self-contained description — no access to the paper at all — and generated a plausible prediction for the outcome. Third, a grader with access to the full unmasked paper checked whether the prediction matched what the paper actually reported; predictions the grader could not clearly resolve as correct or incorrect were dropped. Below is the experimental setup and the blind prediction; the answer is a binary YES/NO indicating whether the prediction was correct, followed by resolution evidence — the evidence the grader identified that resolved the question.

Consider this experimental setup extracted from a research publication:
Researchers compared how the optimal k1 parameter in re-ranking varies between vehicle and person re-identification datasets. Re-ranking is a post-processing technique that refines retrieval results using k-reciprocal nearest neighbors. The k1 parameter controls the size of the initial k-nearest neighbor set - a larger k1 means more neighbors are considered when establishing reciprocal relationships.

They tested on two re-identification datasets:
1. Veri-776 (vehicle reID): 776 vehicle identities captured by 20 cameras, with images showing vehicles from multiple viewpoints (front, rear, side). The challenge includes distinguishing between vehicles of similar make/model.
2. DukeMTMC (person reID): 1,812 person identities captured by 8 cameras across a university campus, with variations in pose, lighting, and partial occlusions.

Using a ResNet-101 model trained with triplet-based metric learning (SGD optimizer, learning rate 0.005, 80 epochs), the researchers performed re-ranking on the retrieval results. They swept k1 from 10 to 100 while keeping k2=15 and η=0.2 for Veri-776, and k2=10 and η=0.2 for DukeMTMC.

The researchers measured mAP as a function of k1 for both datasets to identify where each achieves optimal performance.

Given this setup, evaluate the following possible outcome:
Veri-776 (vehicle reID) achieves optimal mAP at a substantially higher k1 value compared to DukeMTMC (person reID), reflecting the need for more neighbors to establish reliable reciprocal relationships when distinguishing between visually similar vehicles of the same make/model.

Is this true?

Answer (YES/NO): YES